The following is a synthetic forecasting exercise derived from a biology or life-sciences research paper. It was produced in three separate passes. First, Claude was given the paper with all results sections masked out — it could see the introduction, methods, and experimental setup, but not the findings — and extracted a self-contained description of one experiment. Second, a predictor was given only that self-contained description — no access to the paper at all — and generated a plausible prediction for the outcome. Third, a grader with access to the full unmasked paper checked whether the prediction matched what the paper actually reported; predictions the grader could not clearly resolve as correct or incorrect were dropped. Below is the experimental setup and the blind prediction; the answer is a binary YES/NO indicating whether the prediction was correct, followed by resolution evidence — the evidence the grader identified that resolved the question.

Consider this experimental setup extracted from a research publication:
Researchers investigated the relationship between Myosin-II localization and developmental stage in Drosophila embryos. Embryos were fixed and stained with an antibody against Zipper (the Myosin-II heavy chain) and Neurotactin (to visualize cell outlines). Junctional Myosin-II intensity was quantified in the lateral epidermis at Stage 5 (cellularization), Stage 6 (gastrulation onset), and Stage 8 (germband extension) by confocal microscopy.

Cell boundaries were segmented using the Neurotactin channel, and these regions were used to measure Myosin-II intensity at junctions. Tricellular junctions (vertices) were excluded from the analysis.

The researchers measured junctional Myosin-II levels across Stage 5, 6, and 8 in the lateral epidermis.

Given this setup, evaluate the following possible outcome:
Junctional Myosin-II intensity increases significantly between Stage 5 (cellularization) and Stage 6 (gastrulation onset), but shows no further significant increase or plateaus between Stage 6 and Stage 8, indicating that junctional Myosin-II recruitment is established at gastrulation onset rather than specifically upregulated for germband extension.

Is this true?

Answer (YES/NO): NO